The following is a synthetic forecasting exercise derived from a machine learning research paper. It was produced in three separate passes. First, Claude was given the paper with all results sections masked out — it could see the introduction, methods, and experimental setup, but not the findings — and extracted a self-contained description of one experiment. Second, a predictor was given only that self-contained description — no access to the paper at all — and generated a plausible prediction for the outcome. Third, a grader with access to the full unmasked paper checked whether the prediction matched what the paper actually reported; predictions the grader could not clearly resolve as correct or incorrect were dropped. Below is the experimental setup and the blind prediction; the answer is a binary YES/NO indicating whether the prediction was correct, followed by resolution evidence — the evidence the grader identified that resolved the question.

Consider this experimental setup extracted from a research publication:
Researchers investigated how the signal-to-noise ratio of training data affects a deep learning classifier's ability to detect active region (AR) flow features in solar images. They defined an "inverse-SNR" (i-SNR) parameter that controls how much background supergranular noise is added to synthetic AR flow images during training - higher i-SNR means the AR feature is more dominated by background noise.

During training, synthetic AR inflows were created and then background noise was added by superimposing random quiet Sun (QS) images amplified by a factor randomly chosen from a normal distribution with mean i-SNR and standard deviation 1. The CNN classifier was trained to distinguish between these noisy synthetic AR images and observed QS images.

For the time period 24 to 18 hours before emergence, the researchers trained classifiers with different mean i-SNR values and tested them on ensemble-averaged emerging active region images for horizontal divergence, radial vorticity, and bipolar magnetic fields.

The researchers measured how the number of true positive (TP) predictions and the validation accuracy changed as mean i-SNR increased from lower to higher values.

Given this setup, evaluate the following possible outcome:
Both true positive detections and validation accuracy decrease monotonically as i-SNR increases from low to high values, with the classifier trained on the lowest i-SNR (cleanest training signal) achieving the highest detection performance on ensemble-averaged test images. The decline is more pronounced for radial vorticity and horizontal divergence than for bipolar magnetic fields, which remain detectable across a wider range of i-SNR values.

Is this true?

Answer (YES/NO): NO